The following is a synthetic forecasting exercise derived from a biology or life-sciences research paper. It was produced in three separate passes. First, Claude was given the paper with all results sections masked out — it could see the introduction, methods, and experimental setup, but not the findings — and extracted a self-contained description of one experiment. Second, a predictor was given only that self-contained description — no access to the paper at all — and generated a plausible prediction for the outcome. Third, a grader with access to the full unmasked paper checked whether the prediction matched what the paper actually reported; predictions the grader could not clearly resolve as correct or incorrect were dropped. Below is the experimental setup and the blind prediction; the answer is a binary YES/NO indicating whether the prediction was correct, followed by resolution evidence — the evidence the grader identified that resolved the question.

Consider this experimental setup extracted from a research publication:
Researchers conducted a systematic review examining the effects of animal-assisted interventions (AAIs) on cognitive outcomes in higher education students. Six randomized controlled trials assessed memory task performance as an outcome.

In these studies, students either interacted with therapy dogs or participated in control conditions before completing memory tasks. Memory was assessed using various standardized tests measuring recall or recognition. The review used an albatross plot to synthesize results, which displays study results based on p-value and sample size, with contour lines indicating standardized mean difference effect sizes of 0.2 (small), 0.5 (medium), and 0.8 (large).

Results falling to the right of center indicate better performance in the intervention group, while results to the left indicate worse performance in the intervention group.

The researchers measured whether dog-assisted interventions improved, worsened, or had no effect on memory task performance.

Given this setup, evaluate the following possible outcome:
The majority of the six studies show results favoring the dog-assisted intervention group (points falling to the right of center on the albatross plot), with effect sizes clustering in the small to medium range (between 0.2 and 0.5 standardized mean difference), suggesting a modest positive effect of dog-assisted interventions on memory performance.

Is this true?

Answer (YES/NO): NO